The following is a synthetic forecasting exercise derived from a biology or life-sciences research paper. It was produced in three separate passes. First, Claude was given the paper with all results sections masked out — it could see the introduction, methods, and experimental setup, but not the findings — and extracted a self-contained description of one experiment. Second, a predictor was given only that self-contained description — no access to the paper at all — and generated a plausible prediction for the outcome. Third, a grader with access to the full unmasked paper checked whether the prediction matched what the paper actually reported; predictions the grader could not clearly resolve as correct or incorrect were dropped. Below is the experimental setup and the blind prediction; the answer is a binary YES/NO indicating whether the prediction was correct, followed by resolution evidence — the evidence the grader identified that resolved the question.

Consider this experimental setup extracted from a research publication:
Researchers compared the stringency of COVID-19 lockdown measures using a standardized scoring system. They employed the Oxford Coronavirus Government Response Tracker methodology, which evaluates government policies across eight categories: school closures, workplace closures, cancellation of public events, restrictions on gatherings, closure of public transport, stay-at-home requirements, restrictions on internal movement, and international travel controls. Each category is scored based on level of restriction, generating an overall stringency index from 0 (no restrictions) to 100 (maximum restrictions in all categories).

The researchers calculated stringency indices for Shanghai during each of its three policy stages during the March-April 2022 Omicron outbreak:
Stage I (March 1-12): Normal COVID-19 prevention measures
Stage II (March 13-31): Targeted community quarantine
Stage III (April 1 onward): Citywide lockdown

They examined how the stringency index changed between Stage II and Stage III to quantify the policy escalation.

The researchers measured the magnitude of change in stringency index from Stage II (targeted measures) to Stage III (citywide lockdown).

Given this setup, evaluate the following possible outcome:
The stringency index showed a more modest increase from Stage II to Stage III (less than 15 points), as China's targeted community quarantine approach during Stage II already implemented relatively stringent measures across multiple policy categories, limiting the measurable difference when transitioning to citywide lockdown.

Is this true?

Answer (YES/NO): NO